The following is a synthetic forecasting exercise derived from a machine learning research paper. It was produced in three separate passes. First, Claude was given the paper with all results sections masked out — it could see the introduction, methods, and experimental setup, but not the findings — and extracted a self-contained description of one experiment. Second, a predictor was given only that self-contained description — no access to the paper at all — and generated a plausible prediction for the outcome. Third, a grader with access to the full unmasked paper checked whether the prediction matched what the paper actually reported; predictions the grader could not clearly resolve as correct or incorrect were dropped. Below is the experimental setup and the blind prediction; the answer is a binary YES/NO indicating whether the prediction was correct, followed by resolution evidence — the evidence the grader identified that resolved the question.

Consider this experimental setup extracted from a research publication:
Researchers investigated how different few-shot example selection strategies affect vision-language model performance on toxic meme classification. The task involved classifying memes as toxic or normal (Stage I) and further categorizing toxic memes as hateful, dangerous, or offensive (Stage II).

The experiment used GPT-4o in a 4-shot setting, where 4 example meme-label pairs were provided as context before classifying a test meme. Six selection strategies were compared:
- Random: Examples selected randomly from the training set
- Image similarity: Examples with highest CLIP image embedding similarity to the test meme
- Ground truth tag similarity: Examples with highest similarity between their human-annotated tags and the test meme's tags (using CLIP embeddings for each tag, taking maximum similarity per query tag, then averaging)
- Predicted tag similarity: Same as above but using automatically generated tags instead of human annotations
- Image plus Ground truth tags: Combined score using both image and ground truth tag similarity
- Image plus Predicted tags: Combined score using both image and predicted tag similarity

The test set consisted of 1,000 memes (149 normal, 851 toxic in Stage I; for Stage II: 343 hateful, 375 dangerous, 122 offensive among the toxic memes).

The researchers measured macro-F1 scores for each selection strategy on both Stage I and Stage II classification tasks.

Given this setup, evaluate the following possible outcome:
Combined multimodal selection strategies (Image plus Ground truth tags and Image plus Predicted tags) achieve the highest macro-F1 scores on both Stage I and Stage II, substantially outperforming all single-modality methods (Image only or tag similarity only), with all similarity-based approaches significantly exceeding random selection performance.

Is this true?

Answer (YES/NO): NO